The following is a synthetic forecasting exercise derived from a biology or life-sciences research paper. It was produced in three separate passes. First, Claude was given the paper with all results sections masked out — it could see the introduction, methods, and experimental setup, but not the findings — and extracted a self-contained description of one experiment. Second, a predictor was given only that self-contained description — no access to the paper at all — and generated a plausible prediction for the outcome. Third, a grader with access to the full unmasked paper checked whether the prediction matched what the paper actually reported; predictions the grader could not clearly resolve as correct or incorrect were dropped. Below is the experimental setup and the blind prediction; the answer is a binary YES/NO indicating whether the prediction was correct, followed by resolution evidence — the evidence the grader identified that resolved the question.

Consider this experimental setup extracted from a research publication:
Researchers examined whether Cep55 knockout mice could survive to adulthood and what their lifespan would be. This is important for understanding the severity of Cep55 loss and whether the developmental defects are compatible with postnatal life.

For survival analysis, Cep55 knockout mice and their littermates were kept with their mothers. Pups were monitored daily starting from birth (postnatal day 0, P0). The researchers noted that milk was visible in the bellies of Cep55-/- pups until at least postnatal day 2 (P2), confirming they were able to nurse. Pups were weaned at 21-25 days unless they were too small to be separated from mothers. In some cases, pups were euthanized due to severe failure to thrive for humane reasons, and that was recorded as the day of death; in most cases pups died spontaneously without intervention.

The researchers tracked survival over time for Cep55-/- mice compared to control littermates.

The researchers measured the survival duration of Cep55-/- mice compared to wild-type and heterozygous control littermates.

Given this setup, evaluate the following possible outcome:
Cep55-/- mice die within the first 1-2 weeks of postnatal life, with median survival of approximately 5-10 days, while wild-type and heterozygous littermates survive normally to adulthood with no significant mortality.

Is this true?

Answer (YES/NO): NO